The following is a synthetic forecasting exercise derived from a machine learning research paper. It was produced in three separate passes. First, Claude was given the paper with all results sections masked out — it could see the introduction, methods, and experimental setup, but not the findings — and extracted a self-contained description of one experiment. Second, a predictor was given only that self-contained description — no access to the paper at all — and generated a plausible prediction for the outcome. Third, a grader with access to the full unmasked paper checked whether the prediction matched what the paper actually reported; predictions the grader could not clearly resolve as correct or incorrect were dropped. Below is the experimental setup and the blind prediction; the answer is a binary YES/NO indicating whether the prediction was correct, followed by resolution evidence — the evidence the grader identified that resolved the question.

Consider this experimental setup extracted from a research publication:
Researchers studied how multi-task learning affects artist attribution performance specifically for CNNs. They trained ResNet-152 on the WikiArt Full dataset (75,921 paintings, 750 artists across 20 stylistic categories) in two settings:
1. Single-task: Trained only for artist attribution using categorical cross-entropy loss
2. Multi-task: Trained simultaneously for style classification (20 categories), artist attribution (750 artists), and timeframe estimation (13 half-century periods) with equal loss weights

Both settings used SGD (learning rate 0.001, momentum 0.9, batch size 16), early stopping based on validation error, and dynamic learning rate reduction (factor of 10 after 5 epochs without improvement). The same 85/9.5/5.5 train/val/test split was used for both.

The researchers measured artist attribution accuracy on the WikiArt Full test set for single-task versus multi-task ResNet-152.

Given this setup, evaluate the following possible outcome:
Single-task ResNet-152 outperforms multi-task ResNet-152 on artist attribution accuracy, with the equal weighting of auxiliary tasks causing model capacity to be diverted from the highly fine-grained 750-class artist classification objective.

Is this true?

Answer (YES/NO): YES